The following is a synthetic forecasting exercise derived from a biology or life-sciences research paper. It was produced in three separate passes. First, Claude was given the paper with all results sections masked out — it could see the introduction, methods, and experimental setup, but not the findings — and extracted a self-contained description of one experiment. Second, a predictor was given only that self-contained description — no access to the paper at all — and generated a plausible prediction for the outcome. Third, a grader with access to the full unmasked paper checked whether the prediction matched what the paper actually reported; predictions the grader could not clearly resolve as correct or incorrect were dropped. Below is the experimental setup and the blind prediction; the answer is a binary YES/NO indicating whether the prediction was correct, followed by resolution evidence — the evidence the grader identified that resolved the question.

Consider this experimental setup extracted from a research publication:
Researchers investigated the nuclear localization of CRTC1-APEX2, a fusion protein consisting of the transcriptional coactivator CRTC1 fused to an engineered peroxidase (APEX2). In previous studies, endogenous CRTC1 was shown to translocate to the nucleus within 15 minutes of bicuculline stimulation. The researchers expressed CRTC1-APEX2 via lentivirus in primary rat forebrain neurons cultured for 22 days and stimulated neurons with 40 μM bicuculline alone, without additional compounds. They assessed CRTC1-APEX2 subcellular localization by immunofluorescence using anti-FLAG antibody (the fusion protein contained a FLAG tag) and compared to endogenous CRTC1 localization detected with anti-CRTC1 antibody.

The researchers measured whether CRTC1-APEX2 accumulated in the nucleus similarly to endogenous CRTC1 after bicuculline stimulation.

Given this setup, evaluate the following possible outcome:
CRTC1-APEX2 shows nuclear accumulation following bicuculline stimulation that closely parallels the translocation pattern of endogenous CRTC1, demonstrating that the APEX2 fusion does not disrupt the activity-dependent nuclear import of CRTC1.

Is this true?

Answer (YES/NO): NO